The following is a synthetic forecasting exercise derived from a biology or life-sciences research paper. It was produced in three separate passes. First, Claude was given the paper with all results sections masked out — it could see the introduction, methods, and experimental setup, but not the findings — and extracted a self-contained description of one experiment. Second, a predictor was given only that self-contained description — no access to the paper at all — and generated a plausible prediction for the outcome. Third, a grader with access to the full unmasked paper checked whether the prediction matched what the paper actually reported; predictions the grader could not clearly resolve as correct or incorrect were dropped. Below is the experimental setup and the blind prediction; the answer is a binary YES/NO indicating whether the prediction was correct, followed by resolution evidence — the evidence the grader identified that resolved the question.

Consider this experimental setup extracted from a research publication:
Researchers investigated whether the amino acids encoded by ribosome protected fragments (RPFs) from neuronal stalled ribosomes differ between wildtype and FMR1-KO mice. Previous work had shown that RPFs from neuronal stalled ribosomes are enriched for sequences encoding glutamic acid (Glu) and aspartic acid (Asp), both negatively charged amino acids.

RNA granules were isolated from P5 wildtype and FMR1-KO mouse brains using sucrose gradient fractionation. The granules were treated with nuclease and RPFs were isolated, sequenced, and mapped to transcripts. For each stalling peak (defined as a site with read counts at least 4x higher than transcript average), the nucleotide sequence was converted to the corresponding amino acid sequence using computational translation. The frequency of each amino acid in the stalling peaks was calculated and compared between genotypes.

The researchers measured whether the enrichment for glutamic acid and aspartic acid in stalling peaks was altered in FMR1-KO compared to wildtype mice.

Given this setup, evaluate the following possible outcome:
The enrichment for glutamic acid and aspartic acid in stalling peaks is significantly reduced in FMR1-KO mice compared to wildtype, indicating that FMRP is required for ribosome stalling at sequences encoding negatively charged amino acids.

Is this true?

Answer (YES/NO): NO